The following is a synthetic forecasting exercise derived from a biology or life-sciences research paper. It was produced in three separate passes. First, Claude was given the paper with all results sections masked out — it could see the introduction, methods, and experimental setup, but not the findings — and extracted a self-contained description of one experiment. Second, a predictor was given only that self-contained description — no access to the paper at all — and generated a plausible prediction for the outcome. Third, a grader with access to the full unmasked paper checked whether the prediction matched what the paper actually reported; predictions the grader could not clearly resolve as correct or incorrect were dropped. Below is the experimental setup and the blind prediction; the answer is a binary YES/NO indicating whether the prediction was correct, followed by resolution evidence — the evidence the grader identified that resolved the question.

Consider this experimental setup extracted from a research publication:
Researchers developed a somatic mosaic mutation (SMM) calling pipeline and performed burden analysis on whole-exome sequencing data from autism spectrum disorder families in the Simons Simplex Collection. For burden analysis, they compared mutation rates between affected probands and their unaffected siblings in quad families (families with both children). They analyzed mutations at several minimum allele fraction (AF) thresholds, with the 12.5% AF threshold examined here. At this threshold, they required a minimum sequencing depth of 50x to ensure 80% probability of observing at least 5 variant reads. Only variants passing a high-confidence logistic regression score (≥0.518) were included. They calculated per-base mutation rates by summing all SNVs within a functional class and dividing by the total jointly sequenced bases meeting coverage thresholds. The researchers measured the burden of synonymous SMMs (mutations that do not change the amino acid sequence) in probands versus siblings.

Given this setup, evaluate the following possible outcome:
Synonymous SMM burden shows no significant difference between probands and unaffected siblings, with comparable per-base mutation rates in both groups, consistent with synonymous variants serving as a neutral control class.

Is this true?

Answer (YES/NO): NO